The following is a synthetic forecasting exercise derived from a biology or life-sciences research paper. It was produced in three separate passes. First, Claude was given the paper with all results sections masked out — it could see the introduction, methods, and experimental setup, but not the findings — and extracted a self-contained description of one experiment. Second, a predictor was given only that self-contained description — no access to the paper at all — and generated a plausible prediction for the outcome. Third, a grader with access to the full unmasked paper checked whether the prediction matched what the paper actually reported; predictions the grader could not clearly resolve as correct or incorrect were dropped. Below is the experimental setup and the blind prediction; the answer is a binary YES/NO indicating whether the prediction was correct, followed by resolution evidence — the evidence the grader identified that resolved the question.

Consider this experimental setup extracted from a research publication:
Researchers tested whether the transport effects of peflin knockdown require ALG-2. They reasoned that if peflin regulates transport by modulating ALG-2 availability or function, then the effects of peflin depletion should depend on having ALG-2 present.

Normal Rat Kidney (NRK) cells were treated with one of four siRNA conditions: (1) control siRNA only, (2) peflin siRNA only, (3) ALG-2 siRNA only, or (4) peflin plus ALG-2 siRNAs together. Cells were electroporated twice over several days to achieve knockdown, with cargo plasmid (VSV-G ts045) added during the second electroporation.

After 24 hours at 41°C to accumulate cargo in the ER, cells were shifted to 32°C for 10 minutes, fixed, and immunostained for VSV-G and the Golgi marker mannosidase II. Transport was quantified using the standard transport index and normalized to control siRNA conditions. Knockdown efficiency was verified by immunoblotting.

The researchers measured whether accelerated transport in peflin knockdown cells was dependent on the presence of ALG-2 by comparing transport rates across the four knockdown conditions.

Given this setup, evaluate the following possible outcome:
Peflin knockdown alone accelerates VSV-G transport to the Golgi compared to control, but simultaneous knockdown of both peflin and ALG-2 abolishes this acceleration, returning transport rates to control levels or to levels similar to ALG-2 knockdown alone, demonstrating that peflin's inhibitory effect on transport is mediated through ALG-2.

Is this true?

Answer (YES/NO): YES